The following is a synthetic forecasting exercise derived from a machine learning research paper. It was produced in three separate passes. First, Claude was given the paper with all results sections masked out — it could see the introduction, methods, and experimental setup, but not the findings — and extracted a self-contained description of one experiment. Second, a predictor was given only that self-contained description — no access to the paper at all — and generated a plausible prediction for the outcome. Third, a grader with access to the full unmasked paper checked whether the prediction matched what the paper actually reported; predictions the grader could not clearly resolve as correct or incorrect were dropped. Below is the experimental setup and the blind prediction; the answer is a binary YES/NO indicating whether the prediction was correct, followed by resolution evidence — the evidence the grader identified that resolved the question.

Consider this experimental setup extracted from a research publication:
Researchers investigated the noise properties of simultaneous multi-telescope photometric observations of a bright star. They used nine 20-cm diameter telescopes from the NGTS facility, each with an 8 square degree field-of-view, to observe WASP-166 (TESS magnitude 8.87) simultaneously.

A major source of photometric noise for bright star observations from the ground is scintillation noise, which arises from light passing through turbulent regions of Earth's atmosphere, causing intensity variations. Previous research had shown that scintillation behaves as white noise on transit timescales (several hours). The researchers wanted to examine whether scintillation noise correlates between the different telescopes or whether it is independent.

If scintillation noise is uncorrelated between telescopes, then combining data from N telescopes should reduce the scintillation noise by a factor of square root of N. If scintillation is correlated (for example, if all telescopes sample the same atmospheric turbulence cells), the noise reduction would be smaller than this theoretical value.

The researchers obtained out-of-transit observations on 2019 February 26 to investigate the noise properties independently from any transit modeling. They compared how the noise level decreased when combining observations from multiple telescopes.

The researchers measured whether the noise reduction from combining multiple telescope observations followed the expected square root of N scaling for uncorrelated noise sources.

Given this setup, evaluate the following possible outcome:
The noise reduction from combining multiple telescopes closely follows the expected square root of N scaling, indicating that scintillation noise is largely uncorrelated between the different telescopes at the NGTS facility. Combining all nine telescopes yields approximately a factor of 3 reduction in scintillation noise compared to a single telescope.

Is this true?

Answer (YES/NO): YES